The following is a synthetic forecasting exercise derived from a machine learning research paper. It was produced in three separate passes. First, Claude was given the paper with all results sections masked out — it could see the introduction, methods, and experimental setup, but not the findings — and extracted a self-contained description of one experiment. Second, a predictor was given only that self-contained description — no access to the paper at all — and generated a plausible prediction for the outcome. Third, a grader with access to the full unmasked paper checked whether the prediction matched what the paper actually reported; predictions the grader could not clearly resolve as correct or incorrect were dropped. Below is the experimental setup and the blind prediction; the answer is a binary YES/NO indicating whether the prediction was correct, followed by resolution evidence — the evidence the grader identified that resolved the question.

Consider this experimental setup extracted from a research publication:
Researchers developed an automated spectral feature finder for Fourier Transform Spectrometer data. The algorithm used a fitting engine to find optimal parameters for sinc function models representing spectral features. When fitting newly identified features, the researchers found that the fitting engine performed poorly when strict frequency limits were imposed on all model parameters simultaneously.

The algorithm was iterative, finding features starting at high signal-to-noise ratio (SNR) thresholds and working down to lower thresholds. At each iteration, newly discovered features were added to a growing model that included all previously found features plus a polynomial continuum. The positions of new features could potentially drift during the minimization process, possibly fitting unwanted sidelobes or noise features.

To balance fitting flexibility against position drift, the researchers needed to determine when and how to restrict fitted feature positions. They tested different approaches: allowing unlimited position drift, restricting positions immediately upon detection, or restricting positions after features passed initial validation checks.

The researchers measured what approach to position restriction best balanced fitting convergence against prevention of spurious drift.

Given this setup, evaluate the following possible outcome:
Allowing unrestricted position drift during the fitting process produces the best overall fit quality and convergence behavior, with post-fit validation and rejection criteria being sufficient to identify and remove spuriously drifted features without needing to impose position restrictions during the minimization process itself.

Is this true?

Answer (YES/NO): NO